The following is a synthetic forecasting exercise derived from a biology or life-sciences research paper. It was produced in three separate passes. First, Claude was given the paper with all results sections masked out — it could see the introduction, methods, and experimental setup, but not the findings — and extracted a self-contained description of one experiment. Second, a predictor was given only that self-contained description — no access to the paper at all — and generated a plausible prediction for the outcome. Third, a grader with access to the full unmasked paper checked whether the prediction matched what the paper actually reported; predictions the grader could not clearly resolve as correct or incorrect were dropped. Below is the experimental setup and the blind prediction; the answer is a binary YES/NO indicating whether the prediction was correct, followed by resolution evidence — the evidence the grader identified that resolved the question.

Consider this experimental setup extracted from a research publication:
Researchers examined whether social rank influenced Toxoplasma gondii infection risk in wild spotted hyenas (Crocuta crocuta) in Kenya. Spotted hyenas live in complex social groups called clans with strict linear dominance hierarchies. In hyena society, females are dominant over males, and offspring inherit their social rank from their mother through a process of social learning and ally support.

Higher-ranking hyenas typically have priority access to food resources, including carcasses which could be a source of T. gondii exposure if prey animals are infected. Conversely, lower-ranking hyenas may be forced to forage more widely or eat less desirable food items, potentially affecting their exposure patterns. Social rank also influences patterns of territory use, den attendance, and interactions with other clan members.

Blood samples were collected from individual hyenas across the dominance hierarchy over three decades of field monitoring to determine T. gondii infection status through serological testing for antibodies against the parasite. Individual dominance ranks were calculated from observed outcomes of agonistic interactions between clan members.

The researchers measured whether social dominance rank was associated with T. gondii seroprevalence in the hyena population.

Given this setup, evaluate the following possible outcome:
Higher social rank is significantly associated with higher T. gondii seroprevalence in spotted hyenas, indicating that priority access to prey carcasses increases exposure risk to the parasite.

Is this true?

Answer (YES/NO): NO